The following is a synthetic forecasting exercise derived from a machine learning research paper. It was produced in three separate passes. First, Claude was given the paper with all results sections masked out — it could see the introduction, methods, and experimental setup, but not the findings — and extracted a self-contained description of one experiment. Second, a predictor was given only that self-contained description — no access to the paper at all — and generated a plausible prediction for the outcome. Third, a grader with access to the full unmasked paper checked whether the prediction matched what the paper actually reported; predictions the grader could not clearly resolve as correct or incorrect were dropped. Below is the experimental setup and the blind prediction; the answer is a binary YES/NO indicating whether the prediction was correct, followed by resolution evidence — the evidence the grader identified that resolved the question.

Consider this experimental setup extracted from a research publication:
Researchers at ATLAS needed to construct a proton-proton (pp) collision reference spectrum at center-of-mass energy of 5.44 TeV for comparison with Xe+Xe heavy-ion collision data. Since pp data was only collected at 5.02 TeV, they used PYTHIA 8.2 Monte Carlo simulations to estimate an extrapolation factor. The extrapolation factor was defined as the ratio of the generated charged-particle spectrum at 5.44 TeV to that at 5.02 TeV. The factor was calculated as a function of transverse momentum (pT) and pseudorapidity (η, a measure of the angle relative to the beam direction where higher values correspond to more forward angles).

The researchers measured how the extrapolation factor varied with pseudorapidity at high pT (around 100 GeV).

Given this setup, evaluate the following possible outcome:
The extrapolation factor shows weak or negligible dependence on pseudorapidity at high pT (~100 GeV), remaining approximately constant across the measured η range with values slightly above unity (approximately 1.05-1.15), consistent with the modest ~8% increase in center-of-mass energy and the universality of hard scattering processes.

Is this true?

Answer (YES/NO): NO